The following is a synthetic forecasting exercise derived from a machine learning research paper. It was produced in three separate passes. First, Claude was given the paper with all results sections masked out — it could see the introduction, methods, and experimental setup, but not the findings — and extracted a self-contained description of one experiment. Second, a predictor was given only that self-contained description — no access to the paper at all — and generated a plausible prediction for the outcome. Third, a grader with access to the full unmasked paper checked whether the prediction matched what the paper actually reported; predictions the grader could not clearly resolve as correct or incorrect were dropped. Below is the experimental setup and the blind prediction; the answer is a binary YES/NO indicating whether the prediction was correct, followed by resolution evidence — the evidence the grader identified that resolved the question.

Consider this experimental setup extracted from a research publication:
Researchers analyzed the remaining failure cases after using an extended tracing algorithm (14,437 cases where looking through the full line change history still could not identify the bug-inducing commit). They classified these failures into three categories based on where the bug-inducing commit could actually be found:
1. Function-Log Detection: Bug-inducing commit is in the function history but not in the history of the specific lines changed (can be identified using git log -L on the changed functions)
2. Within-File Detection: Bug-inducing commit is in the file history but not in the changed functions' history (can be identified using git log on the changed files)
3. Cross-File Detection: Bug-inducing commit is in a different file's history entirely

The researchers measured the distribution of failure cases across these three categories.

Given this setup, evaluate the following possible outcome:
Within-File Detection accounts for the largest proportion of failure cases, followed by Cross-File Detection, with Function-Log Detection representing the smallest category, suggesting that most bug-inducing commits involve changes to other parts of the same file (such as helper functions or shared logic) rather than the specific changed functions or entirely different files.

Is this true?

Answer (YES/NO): NO